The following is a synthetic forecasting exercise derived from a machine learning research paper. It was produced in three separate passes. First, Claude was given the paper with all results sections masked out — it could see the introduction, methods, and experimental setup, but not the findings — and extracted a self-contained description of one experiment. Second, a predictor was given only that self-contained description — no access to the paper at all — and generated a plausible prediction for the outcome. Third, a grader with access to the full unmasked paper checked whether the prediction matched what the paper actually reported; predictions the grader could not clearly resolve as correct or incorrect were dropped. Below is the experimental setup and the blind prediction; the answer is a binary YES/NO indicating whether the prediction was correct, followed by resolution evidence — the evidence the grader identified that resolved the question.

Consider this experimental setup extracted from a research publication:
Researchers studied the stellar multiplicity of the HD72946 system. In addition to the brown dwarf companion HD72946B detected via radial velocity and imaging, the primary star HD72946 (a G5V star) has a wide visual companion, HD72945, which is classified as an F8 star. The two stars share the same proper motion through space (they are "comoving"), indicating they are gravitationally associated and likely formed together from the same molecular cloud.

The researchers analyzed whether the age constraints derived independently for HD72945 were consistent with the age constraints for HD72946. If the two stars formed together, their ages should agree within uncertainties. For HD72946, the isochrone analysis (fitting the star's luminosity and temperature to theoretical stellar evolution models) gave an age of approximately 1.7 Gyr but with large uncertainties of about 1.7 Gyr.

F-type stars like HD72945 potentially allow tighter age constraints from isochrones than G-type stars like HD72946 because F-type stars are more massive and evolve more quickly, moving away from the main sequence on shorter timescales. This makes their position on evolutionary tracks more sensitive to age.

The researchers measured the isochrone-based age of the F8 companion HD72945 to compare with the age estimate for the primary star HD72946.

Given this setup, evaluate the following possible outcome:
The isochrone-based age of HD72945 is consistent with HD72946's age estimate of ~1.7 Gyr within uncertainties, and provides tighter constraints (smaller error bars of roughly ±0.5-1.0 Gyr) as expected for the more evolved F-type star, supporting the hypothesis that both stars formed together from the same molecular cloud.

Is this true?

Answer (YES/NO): YES